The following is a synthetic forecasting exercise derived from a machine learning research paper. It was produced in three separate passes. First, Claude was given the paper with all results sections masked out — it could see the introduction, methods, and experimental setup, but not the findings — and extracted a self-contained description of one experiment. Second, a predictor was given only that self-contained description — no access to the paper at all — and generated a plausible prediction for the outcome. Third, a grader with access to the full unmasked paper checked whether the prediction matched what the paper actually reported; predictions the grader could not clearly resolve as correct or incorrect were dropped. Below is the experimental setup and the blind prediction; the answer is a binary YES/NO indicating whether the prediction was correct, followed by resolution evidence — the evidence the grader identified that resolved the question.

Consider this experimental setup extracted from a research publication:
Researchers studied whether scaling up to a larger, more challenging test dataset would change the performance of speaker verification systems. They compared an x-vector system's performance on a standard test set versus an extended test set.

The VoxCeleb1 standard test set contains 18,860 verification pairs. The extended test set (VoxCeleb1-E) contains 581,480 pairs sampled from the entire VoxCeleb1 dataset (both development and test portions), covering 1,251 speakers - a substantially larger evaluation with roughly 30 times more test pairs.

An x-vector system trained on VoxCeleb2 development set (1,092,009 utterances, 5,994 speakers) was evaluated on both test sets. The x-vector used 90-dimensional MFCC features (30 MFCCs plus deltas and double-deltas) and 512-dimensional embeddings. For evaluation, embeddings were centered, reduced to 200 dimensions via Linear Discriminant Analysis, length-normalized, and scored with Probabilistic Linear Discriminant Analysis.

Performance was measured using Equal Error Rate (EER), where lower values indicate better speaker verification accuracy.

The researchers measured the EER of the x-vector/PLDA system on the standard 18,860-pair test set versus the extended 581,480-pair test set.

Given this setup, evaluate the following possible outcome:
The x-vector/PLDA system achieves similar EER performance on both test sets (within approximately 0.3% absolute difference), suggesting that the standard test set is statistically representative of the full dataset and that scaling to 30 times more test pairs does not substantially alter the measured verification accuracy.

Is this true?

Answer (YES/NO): YES